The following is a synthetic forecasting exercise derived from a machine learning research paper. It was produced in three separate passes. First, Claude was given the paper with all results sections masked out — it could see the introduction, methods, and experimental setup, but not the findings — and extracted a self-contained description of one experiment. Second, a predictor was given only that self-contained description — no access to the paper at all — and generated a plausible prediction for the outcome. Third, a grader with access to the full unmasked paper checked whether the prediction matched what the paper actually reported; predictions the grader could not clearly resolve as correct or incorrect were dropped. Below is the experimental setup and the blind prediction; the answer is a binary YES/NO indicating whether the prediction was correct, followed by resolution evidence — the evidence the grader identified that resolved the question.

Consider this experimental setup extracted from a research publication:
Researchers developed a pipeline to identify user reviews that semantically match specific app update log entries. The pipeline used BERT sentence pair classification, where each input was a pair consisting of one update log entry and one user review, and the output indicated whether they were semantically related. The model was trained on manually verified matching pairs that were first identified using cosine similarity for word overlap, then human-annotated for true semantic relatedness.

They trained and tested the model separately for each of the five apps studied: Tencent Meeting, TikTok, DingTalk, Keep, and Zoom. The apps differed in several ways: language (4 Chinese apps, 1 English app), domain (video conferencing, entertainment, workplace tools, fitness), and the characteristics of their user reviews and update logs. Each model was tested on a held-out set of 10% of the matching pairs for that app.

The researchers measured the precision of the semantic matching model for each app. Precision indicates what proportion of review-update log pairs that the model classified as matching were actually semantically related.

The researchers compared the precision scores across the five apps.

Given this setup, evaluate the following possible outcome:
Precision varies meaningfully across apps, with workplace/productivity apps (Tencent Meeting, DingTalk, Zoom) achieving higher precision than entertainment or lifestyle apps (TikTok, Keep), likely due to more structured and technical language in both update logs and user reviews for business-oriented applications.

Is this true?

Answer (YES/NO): NO